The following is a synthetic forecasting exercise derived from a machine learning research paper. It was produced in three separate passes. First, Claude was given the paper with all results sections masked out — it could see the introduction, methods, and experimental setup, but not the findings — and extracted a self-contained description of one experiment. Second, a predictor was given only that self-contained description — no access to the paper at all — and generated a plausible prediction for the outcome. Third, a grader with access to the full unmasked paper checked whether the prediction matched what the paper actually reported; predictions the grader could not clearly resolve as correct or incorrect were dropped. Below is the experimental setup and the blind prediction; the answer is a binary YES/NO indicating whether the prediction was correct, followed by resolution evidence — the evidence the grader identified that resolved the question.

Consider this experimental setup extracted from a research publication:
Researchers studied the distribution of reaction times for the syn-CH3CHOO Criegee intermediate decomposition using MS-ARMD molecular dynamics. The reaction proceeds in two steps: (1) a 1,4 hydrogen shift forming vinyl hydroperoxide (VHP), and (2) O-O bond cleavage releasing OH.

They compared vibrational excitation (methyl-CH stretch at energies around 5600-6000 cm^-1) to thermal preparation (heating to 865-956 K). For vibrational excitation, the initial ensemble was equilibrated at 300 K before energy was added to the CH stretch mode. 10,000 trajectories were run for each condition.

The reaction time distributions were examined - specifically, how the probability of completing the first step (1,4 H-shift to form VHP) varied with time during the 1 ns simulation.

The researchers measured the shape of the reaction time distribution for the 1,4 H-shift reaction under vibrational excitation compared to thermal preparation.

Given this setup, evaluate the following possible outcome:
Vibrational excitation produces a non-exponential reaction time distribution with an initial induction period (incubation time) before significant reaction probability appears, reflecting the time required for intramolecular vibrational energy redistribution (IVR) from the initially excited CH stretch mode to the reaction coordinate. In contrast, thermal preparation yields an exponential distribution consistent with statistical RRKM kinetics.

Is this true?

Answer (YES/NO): NO